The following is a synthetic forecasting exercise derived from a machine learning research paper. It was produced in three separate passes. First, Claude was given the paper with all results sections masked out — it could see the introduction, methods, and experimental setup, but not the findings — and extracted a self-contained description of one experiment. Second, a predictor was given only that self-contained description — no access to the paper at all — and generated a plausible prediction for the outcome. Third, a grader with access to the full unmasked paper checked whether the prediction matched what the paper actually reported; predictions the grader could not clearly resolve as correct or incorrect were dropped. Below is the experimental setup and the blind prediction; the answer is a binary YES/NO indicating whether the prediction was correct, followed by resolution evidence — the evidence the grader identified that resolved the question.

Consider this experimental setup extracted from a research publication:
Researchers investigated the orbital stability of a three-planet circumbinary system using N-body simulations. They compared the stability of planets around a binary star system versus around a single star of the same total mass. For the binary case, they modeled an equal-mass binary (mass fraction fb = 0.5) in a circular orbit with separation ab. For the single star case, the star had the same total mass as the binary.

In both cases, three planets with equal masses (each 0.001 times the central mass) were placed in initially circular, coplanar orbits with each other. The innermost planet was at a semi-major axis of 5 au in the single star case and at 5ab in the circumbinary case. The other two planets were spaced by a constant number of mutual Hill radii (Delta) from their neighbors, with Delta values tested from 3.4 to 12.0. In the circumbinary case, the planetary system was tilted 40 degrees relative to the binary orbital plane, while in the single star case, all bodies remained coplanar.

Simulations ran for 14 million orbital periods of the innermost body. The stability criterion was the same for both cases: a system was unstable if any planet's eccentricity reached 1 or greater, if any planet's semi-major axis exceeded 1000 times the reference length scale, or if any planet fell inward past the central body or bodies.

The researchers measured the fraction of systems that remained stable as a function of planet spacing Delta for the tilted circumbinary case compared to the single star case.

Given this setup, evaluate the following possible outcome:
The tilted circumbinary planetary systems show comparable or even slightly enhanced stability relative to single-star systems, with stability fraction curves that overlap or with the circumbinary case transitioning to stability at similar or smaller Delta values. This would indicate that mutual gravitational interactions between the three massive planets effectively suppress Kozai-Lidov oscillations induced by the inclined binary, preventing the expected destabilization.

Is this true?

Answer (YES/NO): NO